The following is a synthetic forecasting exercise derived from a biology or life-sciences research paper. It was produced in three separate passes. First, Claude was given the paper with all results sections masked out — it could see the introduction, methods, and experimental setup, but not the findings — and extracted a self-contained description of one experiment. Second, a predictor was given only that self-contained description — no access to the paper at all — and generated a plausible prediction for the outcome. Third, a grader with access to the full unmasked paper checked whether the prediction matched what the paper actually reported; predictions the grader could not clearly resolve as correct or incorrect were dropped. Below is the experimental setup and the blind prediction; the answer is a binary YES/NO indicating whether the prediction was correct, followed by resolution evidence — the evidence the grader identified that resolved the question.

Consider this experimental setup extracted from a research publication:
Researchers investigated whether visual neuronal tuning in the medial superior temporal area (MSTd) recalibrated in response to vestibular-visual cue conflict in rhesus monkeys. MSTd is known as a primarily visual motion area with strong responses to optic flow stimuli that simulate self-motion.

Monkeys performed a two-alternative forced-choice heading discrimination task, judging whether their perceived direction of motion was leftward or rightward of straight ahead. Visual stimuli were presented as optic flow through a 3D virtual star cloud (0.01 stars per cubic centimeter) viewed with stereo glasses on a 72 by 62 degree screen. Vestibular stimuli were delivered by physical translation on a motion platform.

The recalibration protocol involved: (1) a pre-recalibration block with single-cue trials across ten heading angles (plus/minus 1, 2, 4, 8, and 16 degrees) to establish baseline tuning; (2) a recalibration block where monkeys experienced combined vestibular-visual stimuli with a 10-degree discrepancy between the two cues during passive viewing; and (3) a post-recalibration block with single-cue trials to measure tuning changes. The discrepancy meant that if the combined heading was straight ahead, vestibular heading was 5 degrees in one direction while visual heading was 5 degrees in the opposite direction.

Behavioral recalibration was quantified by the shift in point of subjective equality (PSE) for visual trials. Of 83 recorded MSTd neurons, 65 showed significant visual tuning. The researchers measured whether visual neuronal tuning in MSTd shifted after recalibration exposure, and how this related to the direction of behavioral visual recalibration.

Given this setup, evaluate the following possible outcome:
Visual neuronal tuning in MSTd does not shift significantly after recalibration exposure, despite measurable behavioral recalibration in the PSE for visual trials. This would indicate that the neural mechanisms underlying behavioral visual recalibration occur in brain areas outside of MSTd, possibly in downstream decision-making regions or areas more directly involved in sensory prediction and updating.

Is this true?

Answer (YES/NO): NO